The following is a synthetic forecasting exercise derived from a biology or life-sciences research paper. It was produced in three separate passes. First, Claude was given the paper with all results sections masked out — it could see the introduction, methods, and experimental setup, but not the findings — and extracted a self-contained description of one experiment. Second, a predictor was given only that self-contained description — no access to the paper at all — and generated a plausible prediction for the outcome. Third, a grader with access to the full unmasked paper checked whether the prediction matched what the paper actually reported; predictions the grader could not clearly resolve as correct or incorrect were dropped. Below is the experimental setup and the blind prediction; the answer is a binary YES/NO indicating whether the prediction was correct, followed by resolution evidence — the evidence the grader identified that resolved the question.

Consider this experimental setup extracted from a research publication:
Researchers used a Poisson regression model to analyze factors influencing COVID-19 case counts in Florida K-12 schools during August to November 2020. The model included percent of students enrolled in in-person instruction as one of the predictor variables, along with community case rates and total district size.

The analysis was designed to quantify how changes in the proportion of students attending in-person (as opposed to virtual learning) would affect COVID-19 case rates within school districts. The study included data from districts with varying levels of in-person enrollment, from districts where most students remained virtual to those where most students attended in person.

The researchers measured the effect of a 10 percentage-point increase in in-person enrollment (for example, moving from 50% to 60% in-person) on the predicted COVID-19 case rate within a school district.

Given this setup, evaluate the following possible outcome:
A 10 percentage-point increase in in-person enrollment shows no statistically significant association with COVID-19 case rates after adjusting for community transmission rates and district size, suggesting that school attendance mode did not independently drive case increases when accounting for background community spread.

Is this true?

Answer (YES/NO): NO